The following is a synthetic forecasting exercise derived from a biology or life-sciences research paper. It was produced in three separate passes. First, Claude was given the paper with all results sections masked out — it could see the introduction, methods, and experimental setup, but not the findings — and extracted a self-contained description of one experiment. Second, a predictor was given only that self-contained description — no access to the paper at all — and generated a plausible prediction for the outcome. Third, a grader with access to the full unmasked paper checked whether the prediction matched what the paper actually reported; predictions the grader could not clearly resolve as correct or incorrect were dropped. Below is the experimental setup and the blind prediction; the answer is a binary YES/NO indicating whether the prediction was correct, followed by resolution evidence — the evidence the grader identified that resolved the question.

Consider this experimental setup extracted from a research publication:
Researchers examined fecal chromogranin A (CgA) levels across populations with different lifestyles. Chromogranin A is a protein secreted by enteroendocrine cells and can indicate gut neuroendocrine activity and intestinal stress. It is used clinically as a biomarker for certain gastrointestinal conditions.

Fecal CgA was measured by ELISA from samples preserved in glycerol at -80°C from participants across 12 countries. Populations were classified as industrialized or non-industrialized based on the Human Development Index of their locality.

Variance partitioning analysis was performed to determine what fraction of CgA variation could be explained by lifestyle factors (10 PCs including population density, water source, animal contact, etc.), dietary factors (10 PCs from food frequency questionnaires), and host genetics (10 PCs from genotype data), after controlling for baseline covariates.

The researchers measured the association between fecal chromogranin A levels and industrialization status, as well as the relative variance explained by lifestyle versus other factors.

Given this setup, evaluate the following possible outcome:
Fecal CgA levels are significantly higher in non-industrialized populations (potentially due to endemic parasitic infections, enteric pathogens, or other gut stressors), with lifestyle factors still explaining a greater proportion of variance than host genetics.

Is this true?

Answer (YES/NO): NO